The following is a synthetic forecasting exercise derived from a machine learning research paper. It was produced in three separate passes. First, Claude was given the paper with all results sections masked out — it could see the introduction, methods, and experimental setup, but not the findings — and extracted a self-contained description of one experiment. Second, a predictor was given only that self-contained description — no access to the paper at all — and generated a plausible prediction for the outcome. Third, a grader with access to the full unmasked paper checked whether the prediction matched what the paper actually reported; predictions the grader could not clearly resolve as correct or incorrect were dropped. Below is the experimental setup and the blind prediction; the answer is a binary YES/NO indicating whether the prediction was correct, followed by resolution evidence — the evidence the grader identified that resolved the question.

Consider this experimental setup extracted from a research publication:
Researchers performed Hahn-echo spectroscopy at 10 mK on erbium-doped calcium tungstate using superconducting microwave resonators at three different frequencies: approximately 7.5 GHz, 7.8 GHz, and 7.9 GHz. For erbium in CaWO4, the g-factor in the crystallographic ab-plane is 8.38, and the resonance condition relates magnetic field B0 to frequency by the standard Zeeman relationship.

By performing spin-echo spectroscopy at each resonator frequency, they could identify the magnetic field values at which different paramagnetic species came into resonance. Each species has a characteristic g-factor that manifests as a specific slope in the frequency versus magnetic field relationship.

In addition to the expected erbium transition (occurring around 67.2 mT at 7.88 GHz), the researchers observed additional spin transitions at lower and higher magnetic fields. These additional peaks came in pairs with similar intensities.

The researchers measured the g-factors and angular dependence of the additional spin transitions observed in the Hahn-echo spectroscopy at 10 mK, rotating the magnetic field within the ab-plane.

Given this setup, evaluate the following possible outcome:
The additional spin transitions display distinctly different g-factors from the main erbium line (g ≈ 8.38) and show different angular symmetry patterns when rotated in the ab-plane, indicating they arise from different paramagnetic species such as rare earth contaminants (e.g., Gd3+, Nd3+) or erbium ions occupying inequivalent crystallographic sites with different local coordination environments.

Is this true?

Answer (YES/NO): YES